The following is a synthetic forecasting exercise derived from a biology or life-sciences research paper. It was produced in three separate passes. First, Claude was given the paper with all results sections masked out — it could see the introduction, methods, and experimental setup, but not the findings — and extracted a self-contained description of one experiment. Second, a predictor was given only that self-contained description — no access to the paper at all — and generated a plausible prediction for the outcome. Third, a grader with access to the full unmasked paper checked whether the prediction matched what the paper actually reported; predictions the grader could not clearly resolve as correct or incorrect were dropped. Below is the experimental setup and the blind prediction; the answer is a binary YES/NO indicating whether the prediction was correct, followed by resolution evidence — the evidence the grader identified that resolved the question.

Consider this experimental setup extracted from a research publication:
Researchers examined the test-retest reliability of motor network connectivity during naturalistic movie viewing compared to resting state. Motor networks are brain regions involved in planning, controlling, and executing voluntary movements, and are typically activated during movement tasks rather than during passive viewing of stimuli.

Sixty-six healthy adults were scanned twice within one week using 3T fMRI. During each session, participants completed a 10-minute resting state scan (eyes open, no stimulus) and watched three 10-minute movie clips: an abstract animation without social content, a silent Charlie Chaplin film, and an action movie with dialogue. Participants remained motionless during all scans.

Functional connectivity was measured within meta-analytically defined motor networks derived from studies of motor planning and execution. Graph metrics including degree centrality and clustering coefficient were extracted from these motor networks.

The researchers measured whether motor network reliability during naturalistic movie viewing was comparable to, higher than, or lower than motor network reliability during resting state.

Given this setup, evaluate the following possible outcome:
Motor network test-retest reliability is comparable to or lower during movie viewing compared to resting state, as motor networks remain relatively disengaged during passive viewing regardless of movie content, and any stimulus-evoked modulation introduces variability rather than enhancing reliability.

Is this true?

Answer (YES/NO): NO